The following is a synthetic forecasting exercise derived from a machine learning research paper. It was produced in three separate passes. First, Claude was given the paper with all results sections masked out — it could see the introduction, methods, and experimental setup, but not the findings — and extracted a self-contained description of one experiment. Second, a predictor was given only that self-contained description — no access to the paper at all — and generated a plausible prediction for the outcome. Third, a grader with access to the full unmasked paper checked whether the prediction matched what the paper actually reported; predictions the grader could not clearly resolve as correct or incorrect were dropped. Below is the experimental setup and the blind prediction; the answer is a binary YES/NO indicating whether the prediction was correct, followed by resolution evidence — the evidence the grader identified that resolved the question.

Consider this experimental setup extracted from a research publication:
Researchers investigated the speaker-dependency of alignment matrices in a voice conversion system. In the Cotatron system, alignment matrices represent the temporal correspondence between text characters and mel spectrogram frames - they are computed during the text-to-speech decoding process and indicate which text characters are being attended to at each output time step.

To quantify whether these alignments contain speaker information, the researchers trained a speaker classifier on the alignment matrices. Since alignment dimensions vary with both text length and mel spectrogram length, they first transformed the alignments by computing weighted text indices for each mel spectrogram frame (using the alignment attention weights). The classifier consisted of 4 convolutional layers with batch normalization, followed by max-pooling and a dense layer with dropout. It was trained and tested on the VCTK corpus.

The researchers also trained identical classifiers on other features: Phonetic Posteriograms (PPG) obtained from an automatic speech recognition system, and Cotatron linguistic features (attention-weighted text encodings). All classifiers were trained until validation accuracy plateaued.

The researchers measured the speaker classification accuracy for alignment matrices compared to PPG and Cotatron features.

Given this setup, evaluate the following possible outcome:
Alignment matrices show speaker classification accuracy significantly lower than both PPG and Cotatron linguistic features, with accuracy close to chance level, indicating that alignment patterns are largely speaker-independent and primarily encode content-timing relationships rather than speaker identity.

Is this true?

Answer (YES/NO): NO